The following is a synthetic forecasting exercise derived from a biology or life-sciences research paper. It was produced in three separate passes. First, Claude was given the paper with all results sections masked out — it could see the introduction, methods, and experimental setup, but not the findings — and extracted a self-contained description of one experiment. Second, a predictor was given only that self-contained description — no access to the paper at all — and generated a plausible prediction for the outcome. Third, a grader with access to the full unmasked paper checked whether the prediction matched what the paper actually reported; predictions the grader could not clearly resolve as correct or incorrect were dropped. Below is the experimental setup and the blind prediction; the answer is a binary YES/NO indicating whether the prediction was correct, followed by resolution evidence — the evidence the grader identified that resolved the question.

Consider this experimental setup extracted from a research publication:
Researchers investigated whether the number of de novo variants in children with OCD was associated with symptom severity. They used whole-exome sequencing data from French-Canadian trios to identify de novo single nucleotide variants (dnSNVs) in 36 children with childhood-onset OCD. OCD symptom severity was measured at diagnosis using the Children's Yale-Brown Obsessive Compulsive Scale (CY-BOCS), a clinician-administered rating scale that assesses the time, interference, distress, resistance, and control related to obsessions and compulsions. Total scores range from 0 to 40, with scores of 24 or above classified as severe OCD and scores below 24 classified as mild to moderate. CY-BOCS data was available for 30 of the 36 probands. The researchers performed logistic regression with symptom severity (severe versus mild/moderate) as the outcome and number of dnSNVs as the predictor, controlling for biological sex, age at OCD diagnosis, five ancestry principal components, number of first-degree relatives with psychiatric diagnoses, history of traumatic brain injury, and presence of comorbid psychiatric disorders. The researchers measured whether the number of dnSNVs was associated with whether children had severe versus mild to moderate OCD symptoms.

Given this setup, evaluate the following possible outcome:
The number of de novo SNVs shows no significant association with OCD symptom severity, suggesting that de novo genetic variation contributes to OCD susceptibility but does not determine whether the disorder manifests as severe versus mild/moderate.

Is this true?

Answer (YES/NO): YES